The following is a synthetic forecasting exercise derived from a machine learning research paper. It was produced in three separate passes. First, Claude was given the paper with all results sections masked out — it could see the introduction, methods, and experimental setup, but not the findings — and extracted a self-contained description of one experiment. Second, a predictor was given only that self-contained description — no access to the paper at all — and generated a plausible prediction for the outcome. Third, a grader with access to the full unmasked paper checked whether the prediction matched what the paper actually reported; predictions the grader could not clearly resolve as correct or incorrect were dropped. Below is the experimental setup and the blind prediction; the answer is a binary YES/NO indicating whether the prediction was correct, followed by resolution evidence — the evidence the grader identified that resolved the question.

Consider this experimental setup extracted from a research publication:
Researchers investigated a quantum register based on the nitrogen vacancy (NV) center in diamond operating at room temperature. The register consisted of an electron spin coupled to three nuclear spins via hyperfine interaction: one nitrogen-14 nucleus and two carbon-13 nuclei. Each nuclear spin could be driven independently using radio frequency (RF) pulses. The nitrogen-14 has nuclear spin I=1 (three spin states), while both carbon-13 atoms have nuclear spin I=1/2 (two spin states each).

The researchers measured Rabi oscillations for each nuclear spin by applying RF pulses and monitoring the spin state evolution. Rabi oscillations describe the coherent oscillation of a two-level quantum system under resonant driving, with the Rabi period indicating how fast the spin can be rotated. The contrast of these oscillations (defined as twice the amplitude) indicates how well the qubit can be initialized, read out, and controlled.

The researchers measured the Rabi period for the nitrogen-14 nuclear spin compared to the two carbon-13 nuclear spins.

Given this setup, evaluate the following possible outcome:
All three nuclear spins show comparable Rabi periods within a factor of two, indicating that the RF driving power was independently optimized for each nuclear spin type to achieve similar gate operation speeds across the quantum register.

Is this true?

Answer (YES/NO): NO